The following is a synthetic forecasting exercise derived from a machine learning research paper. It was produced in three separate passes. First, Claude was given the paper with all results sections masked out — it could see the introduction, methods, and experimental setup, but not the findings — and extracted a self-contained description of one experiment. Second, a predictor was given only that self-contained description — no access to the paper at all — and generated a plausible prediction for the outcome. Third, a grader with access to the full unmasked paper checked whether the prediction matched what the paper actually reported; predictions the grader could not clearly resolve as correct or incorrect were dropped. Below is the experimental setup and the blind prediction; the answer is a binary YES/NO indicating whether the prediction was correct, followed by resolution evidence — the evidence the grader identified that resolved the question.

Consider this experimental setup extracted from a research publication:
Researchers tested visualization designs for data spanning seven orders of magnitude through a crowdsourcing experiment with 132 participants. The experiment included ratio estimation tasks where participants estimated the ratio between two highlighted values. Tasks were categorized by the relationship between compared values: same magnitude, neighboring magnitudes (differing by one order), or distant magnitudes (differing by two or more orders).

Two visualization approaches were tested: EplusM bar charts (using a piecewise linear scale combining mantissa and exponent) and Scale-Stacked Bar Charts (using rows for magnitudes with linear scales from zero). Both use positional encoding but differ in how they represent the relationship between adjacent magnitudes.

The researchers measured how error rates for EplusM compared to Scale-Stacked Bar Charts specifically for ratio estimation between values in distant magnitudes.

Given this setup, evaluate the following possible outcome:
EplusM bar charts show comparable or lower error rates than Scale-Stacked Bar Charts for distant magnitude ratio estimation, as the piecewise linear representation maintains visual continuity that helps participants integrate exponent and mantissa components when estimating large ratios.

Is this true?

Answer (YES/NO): YES